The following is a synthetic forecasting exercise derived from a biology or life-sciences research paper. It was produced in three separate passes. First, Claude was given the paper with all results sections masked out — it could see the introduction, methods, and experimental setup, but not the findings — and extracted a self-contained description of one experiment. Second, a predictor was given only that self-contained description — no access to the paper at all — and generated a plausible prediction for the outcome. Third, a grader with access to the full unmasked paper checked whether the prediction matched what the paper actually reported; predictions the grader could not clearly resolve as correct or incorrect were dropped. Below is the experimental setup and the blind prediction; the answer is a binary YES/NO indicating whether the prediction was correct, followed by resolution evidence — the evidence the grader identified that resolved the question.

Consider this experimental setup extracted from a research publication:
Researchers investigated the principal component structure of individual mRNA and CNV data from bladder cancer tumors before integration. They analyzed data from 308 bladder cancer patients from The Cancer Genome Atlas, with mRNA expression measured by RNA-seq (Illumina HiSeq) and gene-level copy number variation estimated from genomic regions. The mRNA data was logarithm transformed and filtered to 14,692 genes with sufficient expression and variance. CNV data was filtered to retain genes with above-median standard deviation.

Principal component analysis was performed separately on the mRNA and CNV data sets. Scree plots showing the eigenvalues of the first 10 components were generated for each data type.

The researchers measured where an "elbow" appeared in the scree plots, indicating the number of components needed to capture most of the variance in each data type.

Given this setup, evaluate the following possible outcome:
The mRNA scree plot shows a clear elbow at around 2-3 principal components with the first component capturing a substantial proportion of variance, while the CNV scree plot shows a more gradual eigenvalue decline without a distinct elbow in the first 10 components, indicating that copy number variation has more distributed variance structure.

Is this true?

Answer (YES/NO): NO